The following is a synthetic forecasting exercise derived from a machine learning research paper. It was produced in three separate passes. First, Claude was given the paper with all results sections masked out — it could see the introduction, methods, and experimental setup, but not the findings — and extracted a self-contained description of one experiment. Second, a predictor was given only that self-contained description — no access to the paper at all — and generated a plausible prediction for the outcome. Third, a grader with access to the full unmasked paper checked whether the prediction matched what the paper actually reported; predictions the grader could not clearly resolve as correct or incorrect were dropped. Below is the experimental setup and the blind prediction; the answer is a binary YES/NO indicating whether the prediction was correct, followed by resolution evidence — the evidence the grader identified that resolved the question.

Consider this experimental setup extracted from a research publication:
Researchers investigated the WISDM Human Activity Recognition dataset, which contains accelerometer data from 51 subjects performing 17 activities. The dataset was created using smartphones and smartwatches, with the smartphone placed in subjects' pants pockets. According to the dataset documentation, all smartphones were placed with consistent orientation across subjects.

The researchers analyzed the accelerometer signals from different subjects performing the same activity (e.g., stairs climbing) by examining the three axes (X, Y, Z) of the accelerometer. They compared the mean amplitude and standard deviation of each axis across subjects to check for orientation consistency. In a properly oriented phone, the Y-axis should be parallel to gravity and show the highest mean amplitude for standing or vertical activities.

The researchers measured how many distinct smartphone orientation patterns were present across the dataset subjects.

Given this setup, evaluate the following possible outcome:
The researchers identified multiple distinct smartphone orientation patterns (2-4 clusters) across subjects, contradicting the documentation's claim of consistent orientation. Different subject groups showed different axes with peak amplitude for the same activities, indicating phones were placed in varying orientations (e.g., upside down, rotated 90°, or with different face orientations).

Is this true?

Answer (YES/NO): YES